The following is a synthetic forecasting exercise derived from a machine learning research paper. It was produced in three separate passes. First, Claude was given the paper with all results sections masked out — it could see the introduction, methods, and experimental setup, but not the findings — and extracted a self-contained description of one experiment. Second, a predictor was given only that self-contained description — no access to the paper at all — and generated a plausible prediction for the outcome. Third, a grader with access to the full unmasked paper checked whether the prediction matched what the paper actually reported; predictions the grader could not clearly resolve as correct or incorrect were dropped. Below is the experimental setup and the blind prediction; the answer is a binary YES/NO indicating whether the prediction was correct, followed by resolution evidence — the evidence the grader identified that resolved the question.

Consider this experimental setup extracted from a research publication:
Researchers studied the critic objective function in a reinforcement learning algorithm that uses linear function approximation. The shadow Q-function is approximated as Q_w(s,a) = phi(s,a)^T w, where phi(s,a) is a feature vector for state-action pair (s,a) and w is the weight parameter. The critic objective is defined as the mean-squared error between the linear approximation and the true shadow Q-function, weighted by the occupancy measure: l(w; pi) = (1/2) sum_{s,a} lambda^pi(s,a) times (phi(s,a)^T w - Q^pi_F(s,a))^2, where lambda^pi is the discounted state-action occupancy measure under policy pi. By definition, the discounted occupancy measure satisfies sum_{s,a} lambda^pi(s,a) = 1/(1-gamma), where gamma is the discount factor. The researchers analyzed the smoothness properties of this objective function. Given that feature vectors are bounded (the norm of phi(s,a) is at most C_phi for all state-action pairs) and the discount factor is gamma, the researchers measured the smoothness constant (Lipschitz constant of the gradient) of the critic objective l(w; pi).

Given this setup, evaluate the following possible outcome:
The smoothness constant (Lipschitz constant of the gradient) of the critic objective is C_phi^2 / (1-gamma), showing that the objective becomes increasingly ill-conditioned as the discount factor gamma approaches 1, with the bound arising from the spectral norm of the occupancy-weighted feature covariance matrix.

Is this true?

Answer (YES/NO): YES